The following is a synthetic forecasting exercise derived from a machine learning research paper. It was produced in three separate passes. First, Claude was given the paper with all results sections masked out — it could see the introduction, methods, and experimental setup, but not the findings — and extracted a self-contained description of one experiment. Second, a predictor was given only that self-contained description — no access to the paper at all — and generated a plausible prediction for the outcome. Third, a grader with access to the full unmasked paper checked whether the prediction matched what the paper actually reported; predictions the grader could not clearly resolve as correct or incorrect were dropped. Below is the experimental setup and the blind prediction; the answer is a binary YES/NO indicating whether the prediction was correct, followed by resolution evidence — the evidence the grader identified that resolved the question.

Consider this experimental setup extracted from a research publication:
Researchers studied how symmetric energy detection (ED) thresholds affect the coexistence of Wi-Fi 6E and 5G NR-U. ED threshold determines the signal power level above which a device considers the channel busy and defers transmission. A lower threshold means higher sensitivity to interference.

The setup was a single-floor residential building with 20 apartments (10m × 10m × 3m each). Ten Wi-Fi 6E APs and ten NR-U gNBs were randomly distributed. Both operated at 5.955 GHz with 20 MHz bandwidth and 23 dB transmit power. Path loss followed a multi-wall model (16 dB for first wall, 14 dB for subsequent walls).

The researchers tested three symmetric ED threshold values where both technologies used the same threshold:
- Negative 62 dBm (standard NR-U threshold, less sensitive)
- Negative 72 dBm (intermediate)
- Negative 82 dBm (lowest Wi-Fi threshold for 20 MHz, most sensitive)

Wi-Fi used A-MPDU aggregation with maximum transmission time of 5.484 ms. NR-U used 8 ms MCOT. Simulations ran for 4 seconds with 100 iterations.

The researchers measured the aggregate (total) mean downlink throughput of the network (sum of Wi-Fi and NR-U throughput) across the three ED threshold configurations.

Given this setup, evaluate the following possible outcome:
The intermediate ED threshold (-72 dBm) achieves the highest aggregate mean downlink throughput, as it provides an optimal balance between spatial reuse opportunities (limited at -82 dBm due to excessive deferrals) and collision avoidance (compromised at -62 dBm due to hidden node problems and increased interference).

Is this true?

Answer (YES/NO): NO